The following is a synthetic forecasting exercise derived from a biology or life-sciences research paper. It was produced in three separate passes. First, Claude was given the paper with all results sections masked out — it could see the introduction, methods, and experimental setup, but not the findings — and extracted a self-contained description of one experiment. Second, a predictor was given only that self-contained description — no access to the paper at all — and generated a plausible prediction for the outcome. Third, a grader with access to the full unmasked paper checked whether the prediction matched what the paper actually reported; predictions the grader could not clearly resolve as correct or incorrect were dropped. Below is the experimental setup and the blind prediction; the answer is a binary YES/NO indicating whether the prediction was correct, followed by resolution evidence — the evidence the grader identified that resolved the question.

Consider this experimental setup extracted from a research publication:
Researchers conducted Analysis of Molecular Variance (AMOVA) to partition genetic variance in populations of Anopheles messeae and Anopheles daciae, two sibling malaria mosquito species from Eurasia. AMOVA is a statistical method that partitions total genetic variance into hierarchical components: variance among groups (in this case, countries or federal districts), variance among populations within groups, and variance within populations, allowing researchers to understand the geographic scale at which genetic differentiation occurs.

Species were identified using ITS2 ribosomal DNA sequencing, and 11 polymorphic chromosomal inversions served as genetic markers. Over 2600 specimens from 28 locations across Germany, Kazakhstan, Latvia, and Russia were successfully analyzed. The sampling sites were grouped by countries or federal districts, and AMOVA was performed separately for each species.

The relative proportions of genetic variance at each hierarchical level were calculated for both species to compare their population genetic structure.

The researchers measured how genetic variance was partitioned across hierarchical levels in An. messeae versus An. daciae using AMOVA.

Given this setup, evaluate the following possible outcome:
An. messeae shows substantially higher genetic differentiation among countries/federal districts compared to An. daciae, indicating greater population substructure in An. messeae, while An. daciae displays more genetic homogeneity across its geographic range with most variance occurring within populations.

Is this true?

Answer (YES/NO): YES